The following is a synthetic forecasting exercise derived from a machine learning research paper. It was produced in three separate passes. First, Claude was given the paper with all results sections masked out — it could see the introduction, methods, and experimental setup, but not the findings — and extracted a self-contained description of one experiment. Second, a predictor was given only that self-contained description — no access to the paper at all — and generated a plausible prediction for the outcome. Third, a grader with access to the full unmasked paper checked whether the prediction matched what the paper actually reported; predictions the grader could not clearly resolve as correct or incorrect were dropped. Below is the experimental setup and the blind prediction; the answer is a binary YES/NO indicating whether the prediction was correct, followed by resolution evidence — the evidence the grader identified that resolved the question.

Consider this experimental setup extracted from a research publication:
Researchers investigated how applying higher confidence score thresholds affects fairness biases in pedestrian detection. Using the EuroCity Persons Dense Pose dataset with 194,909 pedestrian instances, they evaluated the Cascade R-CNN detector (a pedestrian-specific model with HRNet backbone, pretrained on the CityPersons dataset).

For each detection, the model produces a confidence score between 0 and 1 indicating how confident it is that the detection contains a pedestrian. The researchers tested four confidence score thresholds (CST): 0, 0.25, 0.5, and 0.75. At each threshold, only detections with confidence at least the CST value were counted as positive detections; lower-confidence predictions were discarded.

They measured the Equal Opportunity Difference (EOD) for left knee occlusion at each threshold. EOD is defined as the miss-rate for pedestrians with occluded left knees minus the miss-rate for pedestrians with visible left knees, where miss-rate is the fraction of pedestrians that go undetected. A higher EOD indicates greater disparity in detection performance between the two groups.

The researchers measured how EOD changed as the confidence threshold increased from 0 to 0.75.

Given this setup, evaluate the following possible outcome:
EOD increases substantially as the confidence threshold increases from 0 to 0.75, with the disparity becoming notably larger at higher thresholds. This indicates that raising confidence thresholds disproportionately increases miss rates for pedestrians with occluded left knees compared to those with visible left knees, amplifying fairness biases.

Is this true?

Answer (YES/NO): YES